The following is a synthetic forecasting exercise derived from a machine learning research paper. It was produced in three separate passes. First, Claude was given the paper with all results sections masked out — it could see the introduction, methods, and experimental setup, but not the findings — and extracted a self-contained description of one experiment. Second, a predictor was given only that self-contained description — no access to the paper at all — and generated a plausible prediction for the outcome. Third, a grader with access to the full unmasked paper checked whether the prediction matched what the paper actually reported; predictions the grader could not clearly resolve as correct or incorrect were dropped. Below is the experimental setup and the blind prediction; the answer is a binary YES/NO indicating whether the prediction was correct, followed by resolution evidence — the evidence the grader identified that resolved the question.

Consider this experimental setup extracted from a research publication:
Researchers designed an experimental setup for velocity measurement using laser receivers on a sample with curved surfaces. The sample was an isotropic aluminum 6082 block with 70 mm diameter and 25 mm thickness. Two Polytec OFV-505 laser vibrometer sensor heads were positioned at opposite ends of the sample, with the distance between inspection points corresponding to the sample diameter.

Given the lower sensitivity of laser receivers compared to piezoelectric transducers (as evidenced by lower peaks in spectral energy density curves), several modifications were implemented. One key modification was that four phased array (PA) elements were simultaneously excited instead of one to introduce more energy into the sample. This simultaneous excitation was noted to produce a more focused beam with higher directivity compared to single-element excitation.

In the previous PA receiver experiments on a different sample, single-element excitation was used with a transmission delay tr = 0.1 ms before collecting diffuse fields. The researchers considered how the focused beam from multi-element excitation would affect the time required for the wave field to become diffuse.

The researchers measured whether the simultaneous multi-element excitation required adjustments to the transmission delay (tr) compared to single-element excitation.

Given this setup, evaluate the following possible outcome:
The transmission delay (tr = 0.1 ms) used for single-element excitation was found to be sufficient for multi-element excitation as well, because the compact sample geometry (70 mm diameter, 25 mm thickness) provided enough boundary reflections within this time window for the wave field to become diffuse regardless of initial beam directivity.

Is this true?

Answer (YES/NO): NO